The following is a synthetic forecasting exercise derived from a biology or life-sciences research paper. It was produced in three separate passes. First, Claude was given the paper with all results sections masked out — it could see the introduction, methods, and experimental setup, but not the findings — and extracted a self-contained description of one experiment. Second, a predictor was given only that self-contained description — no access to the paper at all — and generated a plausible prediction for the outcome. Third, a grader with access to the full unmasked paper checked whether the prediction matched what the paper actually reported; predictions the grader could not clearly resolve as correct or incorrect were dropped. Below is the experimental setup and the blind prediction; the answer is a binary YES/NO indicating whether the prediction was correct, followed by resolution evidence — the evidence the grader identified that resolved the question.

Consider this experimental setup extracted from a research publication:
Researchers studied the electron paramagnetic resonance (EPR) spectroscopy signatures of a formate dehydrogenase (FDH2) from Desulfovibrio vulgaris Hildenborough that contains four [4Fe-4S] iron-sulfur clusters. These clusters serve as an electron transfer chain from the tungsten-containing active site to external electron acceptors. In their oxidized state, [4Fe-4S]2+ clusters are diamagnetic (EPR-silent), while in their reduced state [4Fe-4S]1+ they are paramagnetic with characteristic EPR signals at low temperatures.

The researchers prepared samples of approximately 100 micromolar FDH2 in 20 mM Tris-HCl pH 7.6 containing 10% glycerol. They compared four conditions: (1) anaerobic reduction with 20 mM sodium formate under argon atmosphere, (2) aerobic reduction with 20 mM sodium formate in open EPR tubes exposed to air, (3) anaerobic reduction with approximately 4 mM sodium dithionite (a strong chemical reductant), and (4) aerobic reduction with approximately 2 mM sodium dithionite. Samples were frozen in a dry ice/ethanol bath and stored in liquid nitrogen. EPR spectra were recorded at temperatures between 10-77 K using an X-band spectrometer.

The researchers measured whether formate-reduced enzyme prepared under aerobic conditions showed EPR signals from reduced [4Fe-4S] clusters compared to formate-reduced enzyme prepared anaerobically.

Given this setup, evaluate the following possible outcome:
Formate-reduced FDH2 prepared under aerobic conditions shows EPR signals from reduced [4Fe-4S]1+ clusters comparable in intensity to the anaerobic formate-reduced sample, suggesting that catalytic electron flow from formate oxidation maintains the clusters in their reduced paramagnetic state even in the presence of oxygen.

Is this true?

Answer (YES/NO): YES